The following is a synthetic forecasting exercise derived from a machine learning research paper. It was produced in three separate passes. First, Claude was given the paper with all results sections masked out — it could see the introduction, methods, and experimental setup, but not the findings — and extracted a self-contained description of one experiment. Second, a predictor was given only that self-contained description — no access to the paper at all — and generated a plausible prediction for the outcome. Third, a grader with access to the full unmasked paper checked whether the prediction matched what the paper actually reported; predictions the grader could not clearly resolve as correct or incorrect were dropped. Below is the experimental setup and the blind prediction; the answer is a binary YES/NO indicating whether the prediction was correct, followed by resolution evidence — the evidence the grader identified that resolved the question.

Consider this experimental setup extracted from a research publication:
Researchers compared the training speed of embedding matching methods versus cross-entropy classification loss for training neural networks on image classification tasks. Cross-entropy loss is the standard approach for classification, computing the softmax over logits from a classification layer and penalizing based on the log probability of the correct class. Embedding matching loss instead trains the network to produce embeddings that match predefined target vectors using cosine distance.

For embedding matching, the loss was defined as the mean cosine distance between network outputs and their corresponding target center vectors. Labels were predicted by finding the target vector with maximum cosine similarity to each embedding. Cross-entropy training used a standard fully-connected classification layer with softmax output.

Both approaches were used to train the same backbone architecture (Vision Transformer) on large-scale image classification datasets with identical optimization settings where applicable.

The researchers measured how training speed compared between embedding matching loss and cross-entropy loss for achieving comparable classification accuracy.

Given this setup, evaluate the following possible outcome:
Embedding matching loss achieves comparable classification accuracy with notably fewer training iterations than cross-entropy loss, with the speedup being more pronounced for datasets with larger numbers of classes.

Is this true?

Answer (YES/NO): NO